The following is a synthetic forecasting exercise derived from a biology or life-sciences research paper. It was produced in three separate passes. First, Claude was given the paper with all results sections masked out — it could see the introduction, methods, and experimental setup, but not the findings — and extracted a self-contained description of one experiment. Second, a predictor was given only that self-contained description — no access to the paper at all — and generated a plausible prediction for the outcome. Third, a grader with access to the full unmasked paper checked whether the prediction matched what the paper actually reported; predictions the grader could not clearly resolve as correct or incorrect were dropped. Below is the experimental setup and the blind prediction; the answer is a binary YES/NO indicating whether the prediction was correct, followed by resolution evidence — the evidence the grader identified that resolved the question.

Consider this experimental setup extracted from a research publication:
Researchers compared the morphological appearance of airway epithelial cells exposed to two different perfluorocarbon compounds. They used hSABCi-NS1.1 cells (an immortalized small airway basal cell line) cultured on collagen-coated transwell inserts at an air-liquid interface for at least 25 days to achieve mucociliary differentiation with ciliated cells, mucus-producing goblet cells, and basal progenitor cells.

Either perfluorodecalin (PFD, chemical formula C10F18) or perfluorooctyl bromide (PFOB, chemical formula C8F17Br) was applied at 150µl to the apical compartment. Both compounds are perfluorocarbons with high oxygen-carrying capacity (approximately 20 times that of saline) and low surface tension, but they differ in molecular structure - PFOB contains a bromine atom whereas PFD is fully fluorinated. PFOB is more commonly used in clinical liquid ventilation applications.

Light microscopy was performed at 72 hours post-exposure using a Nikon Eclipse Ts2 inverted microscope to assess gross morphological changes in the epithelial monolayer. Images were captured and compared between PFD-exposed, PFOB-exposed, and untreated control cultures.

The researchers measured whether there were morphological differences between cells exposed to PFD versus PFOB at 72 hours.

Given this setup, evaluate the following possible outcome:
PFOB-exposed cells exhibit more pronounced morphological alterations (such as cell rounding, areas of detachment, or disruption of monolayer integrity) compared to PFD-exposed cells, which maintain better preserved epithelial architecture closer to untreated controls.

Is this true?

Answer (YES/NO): NO